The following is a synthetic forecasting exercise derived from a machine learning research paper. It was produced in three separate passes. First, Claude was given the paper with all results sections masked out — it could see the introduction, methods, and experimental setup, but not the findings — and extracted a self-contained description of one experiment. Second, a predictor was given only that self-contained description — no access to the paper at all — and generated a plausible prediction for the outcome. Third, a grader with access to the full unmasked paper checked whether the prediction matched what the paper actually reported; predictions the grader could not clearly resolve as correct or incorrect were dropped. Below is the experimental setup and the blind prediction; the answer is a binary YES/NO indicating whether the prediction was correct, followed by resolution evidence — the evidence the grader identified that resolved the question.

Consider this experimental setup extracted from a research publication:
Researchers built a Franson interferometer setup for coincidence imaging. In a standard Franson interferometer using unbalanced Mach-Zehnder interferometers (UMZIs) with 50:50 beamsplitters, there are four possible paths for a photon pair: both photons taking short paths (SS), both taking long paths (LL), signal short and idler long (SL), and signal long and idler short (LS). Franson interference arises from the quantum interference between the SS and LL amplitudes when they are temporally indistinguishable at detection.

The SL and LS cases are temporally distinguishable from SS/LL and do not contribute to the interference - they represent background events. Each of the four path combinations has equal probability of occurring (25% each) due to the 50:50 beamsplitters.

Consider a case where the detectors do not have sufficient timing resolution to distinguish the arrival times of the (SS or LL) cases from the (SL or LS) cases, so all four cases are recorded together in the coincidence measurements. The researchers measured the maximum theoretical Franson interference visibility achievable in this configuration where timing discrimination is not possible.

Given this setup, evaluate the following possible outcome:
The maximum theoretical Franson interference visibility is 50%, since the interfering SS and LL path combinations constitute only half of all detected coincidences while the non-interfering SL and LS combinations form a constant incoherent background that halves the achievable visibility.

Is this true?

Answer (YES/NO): YES